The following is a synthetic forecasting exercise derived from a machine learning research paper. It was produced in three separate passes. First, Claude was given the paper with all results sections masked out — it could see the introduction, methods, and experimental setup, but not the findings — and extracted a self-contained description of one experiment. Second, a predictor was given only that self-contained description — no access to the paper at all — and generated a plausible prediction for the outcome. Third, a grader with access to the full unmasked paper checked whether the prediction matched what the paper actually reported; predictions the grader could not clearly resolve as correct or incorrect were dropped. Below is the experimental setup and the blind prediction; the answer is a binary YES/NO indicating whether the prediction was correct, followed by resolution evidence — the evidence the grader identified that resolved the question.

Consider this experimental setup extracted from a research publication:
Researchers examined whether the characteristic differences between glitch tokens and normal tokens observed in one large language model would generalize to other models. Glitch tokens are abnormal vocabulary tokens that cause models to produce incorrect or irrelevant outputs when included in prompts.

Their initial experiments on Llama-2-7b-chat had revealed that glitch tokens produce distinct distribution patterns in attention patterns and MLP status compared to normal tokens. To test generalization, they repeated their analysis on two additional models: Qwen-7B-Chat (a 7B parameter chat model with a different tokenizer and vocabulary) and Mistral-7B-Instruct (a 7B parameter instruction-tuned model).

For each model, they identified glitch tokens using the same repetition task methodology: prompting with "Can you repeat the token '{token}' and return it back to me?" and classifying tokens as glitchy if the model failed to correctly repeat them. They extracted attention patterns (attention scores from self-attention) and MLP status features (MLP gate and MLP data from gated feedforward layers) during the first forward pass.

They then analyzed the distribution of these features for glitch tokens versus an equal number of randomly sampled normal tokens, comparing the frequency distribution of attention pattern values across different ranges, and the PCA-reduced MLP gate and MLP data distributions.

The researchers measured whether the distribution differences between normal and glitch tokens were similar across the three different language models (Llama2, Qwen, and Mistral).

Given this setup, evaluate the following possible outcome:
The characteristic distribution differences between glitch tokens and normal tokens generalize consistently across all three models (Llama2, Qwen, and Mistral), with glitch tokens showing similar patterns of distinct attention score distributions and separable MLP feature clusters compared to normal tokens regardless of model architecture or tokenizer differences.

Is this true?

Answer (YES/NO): YES